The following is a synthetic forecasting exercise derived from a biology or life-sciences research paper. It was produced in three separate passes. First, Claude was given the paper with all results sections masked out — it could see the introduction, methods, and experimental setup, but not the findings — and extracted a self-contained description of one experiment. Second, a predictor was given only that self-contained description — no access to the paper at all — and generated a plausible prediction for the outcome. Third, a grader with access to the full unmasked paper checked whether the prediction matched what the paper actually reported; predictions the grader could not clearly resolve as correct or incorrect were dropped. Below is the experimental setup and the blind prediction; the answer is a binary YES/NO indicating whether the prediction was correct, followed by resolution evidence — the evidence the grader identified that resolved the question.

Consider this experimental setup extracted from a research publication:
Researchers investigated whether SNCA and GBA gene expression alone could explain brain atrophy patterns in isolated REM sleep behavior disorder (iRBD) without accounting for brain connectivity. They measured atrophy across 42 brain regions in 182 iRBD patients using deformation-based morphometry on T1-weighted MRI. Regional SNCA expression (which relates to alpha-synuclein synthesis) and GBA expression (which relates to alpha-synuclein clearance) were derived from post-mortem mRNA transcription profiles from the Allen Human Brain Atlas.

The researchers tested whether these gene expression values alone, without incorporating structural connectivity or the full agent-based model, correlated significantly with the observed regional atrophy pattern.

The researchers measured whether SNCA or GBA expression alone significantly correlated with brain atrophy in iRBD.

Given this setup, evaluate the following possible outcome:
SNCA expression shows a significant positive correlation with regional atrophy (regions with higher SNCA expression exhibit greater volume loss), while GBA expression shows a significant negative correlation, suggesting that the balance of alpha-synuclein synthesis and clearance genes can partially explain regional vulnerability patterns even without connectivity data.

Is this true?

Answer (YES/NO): NO